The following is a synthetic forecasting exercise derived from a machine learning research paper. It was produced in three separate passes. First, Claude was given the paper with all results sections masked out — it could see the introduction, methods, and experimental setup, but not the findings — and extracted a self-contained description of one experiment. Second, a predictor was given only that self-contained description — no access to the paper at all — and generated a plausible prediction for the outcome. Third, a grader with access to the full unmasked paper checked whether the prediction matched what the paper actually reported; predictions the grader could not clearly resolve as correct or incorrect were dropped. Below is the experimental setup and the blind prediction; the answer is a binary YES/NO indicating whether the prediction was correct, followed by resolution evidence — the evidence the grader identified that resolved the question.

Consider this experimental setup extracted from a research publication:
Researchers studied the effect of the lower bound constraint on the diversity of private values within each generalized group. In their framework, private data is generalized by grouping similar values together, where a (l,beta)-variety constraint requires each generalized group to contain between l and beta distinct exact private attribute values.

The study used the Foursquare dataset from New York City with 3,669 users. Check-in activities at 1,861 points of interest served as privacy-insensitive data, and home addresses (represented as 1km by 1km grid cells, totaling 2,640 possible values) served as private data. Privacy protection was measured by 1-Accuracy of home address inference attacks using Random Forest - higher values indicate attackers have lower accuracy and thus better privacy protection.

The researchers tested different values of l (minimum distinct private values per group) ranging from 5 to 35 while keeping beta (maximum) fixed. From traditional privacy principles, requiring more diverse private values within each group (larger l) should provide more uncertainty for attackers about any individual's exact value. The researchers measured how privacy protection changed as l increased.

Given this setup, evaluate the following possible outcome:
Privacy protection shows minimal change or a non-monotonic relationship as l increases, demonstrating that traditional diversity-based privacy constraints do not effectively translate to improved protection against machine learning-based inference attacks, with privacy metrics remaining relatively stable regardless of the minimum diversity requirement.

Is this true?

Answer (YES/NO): NO